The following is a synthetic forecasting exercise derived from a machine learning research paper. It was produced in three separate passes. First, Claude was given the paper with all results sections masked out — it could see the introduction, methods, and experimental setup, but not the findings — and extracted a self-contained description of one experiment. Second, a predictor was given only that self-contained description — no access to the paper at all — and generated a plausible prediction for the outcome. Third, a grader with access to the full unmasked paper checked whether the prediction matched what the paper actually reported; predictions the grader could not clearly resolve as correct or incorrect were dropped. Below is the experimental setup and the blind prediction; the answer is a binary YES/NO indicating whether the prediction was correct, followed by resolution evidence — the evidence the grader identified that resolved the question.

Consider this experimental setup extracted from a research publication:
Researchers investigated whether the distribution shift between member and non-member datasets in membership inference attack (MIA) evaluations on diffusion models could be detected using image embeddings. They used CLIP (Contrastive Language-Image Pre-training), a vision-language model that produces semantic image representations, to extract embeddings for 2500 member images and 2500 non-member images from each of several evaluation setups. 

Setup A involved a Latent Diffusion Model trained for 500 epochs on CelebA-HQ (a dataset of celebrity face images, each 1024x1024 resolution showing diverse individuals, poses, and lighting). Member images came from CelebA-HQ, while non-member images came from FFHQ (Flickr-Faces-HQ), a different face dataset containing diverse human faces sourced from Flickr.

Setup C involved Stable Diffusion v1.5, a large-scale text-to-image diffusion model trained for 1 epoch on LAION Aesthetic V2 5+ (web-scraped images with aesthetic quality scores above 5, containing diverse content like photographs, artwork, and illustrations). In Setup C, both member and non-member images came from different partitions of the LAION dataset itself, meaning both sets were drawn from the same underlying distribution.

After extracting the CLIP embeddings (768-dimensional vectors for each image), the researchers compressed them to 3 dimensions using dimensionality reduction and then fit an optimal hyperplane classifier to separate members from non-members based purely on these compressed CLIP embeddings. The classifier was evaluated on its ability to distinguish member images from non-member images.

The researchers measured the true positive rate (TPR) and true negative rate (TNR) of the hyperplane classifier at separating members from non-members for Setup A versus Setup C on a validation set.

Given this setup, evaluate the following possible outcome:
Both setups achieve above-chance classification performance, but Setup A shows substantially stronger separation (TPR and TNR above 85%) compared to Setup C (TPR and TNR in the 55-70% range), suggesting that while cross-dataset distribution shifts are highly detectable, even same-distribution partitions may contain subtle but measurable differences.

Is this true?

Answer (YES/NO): NO